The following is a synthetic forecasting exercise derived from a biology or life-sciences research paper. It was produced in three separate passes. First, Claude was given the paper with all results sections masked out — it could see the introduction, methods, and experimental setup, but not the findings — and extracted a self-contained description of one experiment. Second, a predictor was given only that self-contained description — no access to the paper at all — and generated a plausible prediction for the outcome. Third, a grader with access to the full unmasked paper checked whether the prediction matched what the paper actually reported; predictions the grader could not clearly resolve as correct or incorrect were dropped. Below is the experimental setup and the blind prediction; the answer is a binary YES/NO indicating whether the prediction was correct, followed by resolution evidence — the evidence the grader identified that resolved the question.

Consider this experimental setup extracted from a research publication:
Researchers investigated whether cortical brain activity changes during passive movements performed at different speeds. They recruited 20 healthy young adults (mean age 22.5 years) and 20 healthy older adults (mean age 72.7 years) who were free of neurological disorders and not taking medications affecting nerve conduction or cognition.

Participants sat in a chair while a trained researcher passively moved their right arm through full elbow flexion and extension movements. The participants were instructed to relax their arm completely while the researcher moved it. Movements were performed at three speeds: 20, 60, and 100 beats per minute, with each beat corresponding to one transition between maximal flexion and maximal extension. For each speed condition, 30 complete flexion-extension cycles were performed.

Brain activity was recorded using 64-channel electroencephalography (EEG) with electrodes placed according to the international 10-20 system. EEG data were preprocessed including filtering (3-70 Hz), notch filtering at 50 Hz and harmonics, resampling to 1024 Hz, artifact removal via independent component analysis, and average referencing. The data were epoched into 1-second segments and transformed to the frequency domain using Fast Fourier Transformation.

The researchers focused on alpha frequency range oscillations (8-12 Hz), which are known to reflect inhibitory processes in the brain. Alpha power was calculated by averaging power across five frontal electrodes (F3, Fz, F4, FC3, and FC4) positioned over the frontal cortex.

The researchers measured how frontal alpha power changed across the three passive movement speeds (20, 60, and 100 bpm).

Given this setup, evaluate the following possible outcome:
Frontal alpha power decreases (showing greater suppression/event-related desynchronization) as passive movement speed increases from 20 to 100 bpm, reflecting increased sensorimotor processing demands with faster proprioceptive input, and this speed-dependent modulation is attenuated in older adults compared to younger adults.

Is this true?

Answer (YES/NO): NO